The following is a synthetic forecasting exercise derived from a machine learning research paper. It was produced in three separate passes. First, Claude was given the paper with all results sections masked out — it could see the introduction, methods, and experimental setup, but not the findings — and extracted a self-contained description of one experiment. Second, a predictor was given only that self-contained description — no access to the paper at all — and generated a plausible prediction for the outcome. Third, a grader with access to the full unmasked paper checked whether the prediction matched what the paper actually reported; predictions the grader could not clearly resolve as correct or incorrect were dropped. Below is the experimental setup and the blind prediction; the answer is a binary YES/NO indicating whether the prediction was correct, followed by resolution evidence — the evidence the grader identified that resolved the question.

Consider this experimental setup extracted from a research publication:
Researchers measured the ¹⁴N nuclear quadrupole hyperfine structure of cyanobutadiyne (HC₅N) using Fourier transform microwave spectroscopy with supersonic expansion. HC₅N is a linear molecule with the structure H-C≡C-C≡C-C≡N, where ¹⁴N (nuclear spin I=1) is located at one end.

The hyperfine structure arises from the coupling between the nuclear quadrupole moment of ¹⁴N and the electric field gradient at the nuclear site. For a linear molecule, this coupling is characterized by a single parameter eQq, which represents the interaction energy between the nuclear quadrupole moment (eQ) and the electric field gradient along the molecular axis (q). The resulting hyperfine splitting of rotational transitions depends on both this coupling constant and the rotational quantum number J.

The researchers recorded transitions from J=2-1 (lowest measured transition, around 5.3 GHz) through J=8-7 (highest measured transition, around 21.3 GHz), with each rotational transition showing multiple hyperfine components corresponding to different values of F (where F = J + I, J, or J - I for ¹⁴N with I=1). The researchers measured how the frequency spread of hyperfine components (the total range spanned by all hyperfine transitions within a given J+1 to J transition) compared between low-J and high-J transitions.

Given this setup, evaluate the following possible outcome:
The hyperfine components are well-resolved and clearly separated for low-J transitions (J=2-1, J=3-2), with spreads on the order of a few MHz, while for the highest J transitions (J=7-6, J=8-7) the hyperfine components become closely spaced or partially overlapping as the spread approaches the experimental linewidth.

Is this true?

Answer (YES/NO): NO